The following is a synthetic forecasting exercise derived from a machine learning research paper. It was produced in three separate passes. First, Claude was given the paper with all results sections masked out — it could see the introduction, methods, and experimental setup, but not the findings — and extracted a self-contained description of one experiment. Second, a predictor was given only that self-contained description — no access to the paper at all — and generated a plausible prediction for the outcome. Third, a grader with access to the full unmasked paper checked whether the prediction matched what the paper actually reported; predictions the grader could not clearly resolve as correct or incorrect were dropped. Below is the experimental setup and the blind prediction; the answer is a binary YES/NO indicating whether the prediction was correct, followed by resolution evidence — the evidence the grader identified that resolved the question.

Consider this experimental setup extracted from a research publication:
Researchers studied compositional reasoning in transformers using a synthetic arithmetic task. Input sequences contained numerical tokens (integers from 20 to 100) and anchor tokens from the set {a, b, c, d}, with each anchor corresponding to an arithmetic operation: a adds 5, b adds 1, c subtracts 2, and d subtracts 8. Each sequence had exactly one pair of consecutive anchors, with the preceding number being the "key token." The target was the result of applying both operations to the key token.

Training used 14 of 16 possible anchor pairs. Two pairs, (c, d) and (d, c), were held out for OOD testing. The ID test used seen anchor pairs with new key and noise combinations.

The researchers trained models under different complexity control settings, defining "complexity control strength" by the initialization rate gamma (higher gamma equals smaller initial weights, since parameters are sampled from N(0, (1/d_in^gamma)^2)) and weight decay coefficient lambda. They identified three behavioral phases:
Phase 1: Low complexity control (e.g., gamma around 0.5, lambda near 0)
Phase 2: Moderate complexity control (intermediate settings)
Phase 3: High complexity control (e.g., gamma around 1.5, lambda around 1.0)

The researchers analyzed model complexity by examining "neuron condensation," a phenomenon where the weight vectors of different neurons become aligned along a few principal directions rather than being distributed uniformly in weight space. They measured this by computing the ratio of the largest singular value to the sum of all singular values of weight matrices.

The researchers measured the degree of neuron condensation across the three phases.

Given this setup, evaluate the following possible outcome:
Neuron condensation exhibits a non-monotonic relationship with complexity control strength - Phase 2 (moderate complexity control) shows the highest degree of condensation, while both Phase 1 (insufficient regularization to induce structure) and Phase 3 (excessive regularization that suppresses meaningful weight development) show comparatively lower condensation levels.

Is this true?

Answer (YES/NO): NO